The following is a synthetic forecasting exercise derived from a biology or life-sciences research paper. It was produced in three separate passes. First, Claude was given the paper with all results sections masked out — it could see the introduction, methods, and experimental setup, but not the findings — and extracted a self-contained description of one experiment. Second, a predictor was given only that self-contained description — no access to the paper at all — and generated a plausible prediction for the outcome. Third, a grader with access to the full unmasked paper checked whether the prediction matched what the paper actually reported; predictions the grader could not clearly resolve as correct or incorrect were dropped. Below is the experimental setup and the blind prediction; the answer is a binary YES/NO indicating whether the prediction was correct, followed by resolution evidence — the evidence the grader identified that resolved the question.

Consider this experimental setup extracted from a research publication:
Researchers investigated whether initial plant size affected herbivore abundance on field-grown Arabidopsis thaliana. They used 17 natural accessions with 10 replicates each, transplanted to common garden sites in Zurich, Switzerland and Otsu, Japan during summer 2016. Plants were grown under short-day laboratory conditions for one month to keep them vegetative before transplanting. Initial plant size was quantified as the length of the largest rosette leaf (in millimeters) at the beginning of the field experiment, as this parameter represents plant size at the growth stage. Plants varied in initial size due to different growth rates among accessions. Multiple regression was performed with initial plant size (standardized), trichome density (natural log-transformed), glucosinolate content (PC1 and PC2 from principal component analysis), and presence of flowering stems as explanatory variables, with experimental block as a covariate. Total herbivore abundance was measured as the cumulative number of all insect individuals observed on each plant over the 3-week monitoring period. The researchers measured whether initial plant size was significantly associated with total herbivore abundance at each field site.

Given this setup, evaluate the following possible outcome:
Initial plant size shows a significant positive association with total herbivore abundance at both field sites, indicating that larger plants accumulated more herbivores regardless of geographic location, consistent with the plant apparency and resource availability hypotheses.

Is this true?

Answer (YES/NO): YES